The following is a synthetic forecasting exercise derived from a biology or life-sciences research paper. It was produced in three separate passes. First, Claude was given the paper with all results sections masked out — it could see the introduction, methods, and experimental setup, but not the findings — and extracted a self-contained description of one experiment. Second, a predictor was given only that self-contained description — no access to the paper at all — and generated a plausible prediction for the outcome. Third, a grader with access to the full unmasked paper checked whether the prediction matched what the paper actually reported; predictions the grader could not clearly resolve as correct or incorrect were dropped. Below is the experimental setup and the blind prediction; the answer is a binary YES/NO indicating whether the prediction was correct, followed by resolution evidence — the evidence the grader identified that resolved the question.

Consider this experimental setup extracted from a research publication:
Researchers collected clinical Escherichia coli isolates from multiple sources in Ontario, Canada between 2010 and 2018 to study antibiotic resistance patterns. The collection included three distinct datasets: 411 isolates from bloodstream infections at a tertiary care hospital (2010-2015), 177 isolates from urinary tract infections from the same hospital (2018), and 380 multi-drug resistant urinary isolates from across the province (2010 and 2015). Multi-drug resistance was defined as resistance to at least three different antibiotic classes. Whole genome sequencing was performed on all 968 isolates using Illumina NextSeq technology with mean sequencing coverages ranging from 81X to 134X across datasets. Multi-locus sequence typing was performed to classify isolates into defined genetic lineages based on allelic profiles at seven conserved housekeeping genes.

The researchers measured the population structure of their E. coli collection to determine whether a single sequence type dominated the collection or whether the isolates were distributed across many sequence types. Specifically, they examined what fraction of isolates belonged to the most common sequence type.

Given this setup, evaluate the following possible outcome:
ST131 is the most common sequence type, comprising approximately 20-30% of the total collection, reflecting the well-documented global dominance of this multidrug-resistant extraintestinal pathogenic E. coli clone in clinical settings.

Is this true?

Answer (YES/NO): YES